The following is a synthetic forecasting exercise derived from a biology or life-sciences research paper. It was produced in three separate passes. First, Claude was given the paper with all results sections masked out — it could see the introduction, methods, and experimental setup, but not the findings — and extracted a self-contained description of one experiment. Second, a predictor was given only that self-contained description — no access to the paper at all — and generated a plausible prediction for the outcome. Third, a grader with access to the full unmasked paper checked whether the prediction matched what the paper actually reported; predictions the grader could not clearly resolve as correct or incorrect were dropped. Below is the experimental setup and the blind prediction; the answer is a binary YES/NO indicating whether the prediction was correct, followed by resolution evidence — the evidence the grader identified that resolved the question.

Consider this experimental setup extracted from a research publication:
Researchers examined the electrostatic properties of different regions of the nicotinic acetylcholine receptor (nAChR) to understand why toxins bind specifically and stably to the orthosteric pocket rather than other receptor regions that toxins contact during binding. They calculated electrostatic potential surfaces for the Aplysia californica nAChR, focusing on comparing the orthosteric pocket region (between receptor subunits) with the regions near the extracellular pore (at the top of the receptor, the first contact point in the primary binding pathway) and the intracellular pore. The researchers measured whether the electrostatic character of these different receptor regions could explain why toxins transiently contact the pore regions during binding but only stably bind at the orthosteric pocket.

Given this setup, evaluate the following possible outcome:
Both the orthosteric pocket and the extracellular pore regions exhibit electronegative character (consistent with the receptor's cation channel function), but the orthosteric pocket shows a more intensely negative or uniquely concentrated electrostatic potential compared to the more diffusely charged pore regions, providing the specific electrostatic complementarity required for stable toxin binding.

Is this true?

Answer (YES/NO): NO